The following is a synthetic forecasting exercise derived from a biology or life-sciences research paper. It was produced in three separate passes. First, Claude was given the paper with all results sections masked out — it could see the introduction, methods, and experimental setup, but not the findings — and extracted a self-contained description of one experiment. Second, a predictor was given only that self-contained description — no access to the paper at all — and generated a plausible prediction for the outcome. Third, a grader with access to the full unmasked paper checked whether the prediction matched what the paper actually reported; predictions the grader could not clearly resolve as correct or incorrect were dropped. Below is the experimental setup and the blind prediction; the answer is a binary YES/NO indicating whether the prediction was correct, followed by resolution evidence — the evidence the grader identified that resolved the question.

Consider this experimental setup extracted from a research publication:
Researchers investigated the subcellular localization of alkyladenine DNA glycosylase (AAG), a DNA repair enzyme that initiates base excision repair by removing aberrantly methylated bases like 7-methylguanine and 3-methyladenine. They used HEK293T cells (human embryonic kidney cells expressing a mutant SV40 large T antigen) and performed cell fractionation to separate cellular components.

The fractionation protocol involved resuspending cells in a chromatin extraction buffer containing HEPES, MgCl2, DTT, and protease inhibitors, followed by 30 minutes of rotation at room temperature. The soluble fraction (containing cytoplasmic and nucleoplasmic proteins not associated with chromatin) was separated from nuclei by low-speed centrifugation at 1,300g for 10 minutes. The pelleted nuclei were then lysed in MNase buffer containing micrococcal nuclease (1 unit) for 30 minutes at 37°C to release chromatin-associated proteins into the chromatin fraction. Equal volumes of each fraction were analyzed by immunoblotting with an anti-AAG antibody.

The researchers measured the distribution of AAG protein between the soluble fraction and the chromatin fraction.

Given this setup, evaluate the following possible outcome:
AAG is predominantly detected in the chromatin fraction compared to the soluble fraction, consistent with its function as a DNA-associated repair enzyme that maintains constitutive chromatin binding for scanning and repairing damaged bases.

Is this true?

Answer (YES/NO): YES